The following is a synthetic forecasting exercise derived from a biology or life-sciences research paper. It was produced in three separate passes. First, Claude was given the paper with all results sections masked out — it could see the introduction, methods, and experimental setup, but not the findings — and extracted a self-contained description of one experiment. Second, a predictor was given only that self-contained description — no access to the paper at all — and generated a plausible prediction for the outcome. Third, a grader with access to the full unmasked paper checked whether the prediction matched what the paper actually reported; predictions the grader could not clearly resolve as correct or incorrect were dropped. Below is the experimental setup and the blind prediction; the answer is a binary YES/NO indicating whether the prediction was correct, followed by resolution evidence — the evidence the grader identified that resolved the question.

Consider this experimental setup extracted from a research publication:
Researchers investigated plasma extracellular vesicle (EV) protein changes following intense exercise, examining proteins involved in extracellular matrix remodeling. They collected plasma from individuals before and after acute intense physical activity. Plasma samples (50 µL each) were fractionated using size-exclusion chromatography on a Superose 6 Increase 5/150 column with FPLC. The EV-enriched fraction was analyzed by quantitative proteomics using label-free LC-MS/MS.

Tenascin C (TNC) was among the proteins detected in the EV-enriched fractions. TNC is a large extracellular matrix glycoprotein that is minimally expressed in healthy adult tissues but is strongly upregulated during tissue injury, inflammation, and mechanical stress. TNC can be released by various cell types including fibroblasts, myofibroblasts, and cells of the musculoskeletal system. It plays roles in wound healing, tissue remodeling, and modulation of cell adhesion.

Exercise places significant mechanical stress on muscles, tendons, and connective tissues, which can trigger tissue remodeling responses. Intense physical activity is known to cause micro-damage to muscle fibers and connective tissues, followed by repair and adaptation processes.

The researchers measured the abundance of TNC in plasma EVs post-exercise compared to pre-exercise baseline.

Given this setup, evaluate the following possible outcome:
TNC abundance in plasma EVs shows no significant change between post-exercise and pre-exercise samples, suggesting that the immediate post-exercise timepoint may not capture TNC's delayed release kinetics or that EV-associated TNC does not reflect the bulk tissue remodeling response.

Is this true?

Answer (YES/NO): NO